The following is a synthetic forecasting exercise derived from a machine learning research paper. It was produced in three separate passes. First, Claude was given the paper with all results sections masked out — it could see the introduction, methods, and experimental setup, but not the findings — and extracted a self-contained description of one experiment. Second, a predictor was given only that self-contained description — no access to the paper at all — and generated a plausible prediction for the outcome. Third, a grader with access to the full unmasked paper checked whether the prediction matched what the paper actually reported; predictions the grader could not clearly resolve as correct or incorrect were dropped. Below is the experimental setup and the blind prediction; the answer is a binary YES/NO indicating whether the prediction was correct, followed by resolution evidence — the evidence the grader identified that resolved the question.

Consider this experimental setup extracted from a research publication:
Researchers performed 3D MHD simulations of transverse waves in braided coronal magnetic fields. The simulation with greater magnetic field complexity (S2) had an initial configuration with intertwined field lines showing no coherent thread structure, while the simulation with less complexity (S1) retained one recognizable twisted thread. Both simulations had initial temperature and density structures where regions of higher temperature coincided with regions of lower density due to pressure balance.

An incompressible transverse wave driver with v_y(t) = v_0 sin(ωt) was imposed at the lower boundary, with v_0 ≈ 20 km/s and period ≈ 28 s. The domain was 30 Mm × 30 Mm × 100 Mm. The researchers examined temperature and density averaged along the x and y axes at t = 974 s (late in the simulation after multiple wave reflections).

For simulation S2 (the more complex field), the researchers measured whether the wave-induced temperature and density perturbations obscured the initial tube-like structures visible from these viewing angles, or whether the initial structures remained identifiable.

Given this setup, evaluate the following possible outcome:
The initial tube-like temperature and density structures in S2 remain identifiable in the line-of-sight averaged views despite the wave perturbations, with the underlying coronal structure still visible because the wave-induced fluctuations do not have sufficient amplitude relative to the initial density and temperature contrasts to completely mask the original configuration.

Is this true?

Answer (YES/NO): YES